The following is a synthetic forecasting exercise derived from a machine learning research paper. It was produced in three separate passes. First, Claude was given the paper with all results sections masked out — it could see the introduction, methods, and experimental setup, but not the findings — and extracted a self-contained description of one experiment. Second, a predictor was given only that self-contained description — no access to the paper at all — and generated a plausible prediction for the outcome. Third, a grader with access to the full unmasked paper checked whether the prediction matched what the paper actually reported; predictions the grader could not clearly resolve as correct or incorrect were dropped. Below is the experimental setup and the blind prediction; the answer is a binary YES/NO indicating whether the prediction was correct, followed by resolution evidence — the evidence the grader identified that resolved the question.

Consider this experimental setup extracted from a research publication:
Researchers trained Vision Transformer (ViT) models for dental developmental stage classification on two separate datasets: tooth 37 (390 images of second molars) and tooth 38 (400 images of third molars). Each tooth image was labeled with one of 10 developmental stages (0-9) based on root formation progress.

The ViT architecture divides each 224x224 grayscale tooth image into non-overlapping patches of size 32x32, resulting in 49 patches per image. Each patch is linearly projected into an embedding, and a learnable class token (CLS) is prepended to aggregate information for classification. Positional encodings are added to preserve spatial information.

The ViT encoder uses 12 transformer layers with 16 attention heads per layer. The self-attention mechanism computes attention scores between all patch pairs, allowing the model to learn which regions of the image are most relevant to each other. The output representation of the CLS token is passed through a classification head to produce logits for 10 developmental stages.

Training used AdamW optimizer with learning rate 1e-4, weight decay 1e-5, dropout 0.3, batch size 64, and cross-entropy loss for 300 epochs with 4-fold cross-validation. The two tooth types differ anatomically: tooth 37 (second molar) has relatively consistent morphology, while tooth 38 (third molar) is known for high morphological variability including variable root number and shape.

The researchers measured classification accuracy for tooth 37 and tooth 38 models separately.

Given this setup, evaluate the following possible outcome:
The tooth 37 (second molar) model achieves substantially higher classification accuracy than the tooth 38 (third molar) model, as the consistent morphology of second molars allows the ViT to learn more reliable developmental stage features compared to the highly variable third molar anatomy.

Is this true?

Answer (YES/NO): YES